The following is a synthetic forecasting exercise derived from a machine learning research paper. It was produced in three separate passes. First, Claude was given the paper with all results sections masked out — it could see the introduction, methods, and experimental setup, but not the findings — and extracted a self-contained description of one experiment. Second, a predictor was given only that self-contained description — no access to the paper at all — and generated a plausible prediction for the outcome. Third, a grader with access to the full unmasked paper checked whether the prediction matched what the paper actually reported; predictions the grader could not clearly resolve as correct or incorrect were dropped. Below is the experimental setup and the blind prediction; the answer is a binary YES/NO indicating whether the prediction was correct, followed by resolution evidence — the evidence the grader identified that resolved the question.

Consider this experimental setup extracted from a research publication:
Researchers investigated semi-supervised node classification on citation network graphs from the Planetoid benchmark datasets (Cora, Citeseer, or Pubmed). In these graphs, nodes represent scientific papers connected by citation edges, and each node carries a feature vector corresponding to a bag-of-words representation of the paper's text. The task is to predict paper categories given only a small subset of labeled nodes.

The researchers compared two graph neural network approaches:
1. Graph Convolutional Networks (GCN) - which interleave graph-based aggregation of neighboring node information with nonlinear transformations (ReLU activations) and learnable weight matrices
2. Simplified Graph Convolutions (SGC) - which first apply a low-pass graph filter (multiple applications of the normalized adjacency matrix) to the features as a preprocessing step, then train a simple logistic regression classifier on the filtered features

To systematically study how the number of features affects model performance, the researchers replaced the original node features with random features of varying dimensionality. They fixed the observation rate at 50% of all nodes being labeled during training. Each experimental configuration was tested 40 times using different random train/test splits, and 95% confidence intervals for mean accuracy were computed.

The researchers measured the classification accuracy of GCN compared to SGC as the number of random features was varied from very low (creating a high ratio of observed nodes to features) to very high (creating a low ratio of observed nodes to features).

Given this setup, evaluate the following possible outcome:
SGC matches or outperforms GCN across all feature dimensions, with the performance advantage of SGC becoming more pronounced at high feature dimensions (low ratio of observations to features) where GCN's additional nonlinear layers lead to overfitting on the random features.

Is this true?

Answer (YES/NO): NO